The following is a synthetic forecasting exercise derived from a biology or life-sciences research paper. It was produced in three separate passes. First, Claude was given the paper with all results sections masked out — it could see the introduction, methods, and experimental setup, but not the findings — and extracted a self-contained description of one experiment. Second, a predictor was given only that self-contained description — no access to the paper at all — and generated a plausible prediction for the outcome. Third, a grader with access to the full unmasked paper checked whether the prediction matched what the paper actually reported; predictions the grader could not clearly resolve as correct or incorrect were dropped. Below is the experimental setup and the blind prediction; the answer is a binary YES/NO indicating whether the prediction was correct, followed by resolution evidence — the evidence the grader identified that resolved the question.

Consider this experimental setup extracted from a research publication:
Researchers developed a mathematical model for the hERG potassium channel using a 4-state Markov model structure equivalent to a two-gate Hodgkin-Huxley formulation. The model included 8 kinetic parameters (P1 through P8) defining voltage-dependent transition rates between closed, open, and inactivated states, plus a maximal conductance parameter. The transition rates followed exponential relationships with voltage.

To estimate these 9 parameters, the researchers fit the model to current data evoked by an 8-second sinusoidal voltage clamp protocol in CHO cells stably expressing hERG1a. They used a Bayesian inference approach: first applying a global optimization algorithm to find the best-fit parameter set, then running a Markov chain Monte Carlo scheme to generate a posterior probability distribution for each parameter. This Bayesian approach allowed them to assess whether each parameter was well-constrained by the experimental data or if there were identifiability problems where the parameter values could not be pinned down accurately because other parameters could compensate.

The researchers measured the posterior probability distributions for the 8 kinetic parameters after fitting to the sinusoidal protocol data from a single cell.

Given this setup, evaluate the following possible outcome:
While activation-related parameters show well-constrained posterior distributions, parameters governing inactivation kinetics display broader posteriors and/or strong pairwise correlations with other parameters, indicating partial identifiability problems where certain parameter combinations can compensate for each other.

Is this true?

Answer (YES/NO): NO